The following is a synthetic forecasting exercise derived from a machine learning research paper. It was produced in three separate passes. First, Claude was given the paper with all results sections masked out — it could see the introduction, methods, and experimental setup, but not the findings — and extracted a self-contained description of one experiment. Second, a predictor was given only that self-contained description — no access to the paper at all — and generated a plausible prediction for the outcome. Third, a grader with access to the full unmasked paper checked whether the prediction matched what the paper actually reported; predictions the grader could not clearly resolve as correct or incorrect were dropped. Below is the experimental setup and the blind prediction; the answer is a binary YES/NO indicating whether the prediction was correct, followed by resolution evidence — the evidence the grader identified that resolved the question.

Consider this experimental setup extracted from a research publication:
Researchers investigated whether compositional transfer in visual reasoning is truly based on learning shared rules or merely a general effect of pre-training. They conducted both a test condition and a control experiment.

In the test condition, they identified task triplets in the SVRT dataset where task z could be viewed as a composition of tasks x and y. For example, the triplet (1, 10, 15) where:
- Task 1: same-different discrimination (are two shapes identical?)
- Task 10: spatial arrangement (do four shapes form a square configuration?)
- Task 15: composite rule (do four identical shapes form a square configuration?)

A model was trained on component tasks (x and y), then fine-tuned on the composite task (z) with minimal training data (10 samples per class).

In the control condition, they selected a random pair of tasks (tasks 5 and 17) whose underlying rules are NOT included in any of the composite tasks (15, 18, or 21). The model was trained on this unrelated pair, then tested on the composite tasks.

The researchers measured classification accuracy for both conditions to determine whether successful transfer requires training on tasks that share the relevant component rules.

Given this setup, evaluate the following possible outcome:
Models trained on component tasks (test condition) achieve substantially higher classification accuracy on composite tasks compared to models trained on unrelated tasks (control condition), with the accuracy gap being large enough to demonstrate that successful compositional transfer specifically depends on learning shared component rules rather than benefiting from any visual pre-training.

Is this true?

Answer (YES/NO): YES